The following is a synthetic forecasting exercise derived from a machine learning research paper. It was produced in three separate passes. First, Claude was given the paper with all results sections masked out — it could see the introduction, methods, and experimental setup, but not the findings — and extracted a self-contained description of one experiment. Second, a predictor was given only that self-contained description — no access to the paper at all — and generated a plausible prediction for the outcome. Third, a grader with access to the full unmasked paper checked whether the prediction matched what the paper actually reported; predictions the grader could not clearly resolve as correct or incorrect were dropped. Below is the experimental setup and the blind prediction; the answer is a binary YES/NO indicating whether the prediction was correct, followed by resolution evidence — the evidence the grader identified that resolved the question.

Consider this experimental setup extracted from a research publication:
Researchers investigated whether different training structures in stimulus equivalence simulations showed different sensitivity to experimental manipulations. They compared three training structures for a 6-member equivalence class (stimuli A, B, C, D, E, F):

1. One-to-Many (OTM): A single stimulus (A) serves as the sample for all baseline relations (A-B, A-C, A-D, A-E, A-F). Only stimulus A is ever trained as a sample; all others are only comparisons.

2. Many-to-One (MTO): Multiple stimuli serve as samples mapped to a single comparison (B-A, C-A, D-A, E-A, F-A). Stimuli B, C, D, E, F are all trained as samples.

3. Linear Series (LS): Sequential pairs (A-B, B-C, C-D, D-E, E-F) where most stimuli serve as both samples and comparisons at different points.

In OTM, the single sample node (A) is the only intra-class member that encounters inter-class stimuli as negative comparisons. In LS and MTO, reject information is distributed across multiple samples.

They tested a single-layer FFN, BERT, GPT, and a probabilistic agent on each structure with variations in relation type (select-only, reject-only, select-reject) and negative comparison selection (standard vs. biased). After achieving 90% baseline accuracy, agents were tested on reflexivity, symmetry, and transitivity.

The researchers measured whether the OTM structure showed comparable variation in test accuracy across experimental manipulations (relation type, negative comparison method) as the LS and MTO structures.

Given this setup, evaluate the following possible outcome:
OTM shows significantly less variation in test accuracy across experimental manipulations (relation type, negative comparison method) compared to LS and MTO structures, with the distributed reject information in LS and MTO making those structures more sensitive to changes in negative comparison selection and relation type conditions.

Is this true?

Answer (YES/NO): YES